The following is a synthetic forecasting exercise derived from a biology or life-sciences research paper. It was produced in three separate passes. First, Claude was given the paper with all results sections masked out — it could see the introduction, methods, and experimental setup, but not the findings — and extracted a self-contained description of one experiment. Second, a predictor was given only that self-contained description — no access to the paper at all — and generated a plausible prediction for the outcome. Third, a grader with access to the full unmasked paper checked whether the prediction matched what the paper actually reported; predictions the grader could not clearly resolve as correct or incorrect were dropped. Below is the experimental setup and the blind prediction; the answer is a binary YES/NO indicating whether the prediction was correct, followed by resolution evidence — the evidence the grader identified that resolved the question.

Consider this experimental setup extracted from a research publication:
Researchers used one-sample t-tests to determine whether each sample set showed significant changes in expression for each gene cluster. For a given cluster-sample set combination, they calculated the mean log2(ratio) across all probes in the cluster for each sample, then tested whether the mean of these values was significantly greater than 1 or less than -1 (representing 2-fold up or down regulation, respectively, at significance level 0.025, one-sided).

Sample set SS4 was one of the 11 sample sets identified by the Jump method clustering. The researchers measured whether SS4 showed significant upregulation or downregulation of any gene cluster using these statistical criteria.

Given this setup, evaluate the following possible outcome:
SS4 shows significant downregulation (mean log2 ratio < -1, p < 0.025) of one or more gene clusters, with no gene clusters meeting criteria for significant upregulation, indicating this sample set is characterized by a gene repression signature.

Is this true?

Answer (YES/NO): NO